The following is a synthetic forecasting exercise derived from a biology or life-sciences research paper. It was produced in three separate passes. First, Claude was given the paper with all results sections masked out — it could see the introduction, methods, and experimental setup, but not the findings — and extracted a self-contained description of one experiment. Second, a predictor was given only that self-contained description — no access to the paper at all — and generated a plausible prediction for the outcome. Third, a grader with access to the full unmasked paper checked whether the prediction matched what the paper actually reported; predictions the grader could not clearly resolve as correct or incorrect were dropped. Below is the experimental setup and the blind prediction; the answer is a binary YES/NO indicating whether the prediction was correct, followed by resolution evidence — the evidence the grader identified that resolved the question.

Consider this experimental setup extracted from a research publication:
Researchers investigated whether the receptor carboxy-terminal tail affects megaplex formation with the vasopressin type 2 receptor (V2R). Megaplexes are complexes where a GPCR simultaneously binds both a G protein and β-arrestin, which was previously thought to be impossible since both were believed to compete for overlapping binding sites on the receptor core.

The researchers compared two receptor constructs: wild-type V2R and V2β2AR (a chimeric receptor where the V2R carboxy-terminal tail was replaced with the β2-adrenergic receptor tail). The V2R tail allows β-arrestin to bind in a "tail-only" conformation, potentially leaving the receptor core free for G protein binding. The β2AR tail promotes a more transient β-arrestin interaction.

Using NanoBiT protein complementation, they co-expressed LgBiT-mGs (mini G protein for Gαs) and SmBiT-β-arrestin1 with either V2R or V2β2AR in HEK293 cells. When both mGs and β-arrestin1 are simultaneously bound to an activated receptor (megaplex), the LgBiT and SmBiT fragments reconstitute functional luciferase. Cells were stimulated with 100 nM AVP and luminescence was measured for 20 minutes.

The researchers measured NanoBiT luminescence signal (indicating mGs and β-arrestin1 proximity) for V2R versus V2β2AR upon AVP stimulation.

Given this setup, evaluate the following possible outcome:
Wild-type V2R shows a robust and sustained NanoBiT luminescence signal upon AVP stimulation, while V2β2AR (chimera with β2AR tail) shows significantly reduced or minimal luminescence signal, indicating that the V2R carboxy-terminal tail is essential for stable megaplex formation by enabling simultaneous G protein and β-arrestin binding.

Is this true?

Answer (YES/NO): YES